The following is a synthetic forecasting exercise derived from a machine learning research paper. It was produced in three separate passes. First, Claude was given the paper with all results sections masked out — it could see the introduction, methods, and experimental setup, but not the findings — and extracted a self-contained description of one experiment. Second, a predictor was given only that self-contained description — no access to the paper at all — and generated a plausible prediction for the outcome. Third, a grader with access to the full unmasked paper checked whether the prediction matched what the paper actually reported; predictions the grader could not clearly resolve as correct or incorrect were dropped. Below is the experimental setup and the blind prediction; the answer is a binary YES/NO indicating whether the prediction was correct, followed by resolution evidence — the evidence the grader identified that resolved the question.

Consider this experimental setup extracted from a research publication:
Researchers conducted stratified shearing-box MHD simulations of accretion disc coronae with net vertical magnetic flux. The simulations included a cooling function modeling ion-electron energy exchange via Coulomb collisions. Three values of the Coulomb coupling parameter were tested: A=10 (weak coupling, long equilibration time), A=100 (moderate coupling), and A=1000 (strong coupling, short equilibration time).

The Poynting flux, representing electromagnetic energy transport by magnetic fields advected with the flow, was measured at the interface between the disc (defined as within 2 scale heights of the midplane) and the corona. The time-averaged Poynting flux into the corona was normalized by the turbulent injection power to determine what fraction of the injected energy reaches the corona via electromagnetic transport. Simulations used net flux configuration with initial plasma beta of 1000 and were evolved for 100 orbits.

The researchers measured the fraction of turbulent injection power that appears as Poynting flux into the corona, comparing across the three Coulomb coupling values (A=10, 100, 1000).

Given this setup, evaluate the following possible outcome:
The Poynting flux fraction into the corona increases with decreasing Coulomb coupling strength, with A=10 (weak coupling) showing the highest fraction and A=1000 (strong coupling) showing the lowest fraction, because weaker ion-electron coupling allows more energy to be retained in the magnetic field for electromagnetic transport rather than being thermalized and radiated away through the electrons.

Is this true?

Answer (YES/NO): NO